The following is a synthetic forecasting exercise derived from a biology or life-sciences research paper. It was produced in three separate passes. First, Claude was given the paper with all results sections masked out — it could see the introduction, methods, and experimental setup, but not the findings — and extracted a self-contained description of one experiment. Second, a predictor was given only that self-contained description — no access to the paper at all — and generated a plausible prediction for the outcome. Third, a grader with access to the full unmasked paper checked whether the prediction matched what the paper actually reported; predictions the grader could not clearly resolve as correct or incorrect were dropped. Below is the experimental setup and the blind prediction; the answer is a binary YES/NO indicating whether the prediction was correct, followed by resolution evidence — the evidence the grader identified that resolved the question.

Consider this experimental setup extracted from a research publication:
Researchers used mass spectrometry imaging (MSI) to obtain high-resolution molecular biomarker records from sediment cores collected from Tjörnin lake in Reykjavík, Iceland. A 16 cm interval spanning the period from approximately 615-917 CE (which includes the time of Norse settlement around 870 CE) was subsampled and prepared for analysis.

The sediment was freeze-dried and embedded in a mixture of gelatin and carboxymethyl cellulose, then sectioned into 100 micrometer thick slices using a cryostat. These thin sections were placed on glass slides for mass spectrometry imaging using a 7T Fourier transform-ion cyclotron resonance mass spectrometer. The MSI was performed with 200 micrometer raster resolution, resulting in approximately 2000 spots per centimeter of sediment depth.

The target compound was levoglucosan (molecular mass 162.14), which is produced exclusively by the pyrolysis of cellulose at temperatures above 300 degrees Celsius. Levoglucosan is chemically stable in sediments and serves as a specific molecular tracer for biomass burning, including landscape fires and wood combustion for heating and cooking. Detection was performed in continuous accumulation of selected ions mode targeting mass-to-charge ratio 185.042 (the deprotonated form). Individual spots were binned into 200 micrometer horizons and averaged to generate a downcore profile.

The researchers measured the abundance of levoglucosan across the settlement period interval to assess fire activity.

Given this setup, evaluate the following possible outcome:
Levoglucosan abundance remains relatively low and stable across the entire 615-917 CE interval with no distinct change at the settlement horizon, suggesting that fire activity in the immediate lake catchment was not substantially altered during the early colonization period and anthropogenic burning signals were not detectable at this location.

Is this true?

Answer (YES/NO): NO